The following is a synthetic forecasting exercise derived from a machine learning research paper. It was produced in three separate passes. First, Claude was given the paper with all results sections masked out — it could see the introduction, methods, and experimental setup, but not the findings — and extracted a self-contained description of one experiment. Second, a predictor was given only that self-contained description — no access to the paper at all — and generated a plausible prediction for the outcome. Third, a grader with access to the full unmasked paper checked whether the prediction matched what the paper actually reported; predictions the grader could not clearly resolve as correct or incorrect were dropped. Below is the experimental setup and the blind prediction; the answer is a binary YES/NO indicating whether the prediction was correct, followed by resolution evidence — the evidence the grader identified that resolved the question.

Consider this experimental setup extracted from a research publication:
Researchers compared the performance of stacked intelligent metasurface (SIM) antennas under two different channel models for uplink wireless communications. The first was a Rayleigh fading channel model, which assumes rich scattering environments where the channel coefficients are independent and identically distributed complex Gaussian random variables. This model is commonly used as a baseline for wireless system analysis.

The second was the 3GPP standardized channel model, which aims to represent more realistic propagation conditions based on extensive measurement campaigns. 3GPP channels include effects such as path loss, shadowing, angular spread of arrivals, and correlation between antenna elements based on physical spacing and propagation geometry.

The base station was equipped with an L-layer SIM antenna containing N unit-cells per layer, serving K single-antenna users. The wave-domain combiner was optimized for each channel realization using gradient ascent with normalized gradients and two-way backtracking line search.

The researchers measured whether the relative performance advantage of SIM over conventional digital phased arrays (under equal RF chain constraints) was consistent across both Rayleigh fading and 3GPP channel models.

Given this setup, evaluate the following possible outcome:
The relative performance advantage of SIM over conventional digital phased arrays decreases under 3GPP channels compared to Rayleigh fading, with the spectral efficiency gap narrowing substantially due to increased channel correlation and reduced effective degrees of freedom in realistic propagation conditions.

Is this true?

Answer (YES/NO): NO